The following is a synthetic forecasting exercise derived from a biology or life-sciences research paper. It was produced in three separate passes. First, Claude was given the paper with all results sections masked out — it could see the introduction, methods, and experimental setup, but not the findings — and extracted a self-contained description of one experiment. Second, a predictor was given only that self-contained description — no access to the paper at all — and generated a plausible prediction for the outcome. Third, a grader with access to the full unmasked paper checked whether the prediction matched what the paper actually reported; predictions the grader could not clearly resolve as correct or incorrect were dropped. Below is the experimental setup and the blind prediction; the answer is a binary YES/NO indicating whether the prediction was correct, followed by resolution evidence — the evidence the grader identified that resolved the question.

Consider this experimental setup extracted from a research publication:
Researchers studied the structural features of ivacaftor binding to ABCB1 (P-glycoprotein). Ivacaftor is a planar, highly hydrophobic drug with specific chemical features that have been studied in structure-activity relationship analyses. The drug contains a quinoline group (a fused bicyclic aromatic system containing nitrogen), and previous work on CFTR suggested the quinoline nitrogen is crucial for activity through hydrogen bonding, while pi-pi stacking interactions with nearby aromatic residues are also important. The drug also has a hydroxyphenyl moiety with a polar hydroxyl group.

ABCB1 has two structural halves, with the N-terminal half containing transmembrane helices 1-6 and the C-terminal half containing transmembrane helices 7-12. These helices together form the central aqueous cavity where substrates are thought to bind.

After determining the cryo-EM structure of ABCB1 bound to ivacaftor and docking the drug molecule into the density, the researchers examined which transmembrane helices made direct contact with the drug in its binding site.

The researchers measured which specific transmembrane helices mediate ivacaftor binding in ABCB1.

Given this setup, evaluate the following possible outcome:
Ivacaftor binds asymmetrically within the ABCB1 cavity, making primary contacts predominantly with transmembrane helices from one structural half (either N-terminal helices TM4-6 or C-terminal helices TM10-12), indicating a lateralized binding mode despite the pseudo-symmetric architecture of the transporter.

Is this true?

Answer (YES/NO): NO